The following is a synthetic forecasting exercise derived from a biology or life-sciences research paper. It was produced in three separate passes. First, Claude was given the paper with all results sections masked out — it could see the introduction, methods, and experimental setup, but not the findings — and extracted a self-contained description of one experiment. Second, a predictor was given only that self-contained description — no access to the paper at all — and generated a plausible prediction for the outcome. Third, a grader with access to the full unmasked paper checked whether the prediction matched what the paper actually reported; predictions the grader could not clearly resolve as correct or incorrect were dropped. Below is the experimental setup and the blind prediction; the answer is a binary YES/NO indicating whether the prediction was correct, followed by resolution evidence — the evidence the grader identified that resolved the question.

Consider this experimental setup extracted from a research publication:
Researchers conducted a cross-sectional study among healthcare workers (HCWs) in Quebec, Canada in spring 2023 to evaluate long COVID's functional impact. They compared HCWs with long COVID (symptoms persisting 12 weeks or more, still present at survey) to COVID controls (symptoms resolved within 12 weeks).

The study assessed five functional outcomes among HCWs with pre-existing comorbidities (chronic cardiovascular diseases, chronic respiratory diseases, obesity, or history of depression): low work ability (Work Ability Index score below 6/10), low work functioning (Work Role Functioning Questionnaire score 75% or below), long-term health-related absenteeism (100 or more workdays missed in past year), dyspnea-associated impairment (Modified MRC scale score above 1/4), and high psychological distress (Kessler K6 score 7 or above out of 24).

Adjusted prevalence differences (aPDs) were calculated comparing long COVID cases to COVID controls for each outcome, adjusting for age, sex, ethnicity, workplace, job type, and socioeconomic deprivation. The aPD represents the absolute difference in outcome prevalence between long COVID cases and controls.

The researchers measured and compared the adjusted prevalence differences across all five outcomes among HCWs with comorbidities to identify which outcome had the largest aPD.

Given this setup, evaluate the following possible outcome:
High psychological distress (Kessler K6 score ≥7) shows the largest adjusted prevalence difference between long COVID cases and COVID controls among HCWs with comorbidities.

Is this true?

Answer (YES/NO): NO